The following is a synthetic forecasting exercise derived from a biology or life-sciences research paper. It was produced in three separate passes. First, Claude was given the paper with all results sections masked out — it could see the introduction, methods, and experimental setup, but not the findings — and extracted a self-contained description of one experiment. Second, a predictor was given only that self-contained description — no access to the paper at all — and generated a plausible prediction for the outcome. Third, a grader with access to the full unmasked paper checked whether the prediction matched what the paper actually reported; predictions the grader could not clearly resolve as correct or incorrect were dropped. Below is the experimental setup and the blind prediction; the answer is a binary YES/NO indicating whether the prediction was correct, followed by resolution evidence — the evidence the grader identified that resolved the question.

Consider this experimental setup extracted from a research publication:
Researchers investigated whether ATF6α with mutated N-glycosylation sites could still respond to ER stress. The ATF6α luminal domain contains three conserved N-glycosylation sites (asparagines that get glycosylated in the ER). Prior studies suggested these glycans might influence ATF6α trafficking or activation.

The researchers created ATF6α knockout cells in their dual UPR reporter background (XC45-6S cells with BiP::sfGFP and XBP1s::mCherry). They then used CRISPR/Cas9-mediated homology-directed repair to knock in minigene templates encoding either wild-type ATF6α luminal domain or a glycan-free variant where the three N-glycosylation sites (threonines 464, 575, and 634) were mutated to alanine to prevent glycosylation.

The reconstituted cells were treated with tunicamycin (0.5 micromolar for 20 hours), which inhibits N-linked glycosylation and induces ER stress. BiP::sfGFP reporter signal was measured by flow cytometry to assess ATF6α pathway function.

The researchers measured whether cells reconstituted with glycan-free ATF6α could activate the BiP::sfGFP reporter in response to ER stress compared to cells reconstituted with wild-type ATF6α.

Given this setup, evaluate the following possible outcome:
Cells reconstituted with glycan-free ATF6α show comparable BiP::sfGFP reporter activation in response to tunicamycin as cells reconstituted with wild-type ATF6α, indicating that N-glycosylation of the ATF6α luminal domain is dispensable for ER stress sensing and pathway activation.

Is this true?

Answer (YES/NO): NO